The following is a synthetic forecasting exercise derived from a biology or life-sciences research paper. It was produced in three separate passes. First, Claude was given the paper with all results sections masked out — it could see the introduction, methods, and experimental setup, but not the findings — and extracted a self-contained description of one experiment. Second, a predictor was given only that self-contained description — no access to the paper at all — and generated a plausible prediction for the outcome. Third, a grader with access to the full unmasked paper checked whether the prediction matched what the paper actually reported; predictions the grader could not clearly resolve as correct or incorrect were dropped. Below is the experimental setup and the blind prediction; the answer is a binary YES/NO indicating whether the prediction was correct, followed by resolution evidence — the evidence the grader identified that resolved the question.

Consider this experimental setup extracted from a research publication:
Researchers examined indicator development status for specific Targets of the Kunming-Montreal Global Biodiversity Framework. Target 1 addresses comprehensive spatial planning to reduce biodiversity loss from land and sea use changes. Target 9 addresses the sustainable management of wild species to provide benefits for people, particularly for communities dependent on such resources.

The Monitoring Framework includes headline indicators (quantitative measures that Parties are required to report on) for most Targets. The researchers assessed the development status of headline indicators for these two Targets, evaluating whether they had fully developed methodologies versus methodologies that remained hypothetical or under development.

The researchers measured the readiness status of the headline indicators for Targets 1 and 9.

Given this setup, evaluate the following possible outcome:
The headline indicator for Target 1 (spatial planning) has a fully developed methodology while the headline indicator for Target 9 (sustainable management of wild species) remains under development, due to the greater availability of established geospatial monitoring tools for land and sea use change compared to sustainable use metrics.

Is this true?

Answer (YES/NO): NO